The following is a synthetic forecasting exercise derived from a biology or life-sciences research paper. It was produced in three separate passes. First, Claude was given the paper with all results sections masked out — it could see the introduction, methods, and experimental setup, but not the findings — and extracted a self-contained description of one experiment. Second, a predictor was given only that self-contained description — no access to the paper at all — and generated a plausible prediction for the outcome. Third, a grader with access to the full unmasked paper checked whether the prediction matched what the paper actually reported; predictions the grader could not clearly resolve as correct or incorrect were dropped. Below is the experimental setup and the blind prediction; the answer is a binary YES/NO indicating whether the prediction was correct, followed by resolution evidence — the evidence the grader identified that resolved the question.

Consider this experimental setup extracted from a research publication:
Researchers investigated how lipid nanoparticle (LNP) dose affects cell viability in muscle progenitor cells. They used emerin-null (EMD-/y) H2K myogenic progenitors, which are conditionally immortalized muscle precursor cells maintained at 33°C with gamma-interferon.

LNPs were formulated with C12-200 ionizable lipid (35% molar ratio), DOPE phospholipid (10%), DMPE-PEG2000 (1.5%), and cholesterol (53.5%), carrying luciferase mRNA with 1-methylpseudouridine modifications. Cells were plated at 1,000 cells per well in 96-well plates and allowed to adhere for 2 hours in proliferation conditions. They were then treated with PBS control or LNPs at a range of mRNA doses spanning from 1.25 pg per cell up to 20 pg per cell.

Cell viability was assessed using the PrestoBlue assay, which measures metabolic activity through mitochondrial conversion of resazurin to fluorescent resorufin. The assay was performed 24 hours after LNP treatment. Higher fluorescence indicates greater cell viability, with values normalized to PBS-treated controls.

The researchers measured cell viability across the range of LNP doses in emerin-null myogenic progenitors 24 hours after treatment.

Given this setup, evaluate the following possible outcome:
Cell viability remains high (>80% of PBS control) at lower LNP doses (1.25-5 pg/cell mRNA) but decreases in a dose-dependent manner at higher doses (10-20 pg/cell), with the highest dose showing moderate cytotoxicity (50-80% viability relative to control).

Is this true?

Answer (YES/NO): NO